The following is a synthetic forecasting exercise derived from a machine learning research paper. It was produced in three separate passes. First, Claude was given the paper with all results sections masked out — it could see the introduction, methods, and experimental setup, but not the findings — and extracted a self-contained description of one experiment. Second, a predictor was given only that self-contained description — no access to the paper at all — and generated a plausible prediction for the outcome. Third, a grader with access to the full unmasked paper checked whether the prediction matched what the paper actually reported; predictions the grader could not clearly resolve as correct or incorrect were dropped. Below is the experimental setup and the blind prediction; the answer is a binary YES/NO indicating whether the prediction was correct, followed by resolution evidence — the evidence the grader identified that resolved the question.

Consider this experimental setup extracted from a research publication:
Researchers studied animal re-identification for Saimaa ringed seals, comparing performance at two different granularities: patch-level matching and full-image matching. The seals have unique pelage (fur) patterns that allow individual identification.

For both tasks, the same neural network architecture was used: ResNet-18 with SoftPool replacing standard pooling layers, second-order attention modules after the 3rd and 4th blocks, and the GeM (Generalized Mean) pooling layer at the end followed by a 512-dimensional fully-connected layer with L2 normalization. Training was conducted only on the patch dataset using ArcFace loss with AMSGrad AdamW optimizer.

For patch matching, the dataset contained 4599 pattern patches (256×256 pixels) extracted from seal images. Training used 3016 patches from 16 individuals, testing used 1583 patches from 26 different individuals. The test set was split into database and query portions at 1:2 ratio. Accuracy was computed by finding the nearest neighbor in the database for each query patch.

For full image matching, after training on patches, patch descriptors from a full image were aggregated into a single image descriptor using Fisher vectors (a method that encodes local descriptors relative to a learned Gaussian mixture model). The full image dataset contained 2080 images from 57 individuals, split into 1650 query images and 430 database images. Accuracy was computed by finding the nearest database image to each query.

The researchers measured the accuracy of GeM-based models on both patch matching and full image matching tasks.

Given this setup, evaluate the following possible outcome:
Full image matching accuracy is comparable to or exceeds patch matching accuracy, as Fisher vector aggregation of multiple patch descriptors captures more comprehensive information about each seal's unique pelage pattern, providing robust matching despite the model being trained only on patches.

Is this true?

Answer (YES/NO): NO